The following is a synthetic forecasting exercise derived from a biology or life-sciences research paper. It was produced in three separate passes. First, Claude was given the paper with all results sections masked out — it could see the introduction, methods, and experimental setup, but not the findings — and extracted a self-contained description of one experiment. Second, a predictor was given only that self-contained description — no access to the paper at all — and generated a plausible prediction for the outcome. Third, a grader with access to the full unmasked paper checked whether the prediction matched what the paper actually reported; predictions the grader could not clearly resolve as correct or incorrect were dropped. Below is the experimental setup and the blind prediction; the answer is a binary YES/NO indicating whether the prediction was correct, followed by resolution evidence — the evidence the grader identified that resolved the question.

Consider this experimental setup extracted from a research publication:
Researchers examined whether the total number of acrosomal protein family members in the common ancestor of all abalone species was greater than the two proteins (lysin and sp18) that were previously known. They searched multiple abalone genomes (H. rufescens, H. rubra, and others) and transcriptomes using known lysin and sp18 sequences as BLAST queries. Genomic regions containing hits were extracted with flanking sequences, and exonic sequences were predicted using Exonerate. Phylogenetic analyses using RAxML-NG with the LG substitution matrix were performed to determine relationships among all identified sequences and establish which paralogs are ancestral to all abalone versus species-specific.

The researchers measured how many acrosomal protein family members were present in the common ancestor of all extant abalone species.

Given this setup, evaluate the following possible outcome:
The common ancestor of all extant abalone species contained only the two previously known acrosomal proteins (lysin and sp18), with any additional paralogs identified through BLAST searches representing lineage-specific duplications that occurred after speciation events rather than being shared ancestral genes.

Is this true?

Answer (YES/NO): NO